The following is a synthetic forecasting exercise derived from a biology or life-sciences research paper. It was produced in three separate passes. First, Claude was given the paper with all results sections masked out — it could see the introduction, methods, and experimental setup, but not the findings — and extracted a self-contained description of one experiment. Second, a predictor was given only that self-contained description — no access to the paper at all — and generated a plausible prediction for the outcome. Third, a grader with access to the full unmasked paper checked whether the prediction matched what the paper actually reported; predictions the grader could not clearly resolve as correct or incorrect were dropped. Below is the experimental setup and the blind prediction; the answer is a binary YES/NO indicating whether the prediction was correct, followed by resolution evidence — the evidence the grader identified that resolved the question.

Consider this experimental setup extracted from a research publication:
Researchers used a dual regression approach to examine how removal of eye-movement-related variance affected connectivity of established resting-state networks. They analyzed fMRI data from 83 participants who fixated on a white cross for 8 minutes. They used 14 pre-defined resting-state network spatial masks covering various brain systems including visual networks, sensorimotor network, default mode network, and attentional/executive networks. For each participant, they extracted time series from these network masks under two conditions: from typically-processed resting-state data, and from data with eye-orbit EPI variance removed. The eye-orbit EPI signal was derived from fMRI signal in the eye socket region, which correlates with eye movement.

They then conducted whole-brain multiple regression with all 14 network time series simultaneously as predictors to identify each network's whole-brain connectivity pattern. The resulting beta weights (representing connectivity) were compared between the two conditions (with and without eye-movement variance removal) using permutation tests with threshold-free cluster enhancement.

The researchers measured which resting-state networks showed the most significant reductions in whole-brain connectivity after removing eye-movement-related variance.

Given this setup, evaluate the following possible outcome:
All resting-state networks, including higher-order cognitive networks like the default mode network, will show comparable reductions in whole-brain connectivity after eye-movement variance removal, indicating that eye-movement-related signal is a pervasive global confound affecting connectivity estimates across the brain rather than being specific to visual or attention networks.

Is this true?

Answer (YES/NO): NO